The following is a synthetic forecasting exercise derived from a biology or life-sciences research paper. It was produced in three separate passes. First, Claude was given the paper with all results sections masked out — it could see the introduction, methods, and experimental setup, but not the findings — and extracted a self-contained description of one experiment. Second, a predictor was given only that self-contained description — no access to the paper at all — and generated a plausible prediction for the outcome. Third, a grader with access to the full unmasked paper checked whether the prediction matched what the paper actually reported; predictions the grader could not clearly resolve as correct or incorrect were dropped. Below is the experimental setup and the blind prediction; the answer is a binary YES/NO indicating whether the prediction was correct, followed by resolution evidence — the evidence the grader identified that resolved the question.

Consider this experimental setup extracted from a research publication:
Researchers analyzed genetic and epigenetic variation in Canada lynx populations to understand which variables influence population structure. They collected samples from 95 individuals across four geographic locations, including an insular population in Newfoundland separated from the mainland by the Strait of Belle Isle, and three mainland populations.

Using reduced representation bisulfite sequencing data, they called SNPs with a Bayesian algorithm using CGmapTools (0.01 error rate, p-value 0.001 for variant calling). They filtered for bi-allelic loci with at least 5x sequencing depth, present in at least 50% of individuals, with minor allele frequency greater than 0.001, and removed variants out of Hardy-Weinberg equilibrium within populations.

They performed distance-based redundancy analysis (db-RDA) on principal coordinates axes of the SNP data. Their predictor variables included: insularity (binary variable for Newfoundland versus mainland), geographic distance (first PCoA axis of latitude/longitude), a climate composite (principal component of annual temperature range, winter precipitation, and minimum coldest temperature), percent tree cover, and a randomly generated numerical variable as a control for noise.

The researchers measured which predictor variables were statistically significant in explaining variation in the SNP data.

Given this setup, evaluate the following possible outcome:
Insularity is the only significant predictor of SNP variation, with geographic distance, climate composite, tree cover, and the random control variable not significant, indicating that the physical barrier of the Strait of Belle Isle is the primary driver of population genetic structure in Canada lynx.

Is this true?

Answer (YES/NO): NO